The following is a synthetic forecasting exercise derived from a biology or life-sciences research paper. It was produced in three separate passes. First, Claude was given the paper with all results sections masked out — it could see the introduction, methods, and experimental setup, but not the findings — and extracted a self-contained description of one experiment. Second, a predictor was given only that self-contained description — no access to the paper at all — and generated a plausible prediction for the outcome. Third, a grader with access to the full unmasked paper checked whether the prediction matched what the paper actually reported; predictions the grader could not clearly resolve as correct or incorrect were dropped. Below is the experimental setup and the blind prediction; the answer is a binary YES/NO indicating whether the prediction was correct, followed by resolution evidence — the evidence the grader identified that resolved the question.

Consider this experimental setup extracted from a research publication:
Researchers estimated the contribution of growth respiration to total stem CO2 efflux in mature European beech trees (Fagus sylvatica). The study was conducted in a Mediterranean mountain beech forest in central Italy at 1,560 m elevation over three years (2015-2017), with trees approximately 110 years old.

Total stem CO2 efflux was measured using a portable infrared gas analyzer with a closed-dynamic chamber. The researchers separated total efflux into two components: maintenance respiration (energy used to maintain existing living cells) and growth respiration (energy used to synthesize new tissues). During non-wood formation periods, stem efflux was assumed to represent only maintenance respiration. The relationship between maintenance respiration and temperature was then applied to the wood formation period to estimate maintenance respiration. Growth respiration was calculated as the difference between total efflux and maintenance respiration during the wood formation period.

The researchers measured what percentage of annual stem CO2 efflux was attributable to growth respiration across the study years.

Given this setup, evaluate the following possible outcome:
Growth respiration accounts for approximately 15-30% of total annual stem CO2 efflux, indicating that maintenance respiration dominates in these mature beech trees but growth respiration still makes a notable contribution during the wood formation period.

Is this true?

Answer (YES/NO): NO